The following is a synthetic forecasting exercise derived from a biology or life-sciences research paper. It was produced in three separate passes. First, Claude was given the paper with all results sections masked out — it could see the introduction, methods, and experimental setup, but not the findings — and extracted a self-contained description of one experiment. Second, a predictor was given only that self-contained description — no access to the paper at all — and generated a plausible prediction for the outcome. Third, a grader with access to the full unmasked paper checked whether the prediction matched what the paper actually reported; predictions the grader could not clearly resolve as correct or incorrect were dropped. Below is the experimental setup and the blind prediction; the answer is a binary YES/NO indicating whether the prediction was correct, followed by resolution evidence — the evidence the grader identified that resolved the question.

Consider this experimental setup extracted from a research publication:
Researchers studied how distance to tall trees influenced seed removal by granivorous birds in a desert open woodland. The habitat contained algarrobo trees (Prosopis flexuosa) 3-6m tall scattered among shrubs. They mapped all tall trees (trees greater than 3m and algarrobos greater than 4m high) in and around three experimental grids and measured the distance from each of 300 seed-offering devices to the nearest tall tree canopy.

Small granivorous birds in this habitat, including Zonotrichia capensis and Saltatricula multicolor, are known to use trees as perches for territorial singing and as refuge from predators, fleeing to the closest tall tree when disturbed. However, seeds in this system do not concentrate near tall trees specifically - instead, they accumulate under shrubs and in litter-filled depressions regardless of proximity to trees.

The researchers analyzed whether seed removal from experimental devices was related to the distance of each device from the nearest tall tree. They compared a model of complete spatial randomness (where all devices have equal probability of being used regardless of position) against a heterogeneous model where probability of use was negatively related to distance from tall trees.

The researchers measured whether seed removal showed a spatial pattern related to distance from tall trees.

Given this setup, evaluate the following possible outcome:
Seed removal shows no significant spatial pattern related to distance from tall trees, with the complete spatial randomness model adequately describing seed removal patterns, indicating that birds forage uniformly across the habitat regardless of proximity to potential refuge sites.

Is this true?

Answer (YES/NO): NO